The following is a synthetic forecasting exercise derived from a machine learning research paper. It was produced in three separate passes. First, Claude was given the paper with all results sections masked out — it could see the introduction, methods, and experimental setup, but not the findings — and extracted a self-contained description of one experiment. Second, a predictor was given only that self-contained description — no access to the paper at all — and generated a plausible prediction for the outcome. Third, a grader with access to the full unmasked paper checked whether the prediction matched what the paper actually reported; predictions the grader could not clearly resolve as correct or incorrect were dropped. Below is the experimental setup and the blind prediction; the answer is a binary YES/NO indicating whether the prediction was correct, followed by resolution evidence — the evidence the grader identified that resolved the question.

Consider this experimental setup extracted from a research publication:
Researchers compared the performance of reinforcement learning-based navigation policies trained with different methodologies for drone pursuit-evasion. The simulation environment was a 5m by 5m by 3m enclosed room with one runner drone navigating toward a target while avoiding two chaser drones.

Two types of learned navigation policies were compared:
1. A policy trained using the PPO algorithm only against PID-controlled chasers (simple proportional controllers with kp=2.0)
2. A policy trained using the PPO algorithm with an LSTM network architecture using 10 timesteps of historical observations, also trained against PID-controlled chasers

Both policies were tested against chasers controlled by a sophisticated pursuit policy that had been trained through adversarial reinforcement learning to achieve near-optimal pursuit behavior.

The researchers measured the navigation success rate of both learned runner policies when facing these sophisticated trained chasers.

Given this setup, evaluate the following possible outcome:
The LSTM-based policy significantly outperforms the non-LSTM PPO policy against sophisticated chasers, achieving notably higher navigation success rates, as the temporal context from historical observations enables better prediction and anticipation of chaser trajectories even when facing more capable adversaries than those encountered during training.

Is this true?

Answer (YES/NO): NO